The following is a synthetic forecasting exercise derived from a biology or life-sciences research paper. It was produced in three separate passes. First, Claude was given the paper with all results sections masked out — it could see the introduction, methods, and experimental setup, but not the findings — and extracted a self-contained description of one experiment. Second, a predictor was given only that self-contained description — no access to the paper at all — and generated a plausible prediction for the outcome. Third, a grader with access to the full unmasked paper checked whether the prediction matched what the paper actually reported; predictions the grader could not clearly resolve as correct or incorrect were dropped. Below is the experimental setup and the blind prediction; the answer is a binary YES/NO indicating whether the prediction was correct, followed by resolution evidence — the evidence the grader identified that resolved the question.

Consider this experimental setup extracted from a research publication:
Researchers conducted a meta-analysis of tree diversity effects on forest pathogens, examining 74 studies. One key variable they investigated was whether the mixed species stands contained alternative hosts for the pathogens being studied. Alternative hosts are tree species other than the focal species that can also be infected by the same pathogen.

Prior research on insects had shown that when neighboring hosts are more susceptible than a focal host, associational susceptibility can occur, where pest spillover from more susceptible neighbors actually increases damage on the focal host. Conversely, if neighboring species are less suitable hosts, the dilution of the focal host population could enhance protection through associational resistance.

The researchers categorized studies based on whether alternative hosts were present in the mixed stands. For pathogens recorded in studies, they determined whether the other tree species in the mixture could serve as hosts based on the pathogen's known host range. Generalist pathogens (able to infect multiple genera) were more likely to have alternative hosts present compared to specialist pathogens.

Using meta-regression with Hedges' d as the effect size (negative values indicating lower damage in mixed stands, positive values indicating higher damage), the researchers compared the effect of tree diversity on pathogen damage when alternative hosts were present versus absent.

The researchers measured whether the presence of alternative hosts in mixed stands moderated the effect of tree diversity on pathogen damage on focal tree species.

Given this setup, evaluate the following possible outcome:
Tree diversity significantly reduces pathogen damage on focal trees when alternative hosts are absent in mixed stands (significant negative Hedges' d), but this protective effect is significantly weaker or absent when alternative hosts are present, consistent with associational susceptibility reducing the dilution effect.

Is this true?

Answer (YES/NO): NO